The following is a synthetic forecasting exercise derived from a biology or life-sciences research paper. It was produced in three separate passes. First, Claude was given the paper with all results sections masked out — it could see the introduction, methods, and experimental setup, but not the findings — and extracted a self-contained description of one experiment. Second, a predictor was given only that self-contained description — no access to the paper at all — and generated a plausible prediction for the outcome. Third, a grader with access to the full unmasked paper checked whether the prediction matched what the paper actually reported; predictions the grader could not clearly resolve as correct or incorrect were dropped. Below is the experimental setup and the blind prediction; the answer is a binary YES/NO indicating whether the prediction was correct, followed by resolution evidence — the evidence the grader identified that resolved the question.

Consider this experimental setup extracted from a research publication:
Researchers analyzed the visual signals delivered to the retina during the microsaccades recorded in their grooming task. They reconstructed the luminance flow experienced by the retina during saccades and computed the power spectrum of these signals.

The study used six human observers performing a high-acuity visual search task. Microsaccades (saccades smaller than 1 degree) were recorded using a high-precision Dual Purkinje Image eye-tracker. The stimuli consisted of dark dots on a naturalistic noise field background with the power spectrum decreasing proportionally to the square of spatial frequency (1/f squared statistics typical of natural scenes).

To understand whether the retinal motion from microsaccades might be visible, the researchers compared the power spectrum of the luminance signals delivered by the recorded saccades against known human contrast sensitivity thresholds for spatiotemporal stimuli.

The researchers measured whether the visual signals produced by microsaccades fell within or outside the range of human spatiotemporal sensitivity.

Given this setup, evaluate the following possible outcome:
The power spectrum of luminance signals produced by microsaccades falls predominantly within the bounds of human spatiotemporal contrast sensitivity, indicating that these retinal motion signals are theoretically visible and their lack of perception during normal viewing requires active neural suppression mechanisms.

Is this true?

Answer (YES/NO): YES